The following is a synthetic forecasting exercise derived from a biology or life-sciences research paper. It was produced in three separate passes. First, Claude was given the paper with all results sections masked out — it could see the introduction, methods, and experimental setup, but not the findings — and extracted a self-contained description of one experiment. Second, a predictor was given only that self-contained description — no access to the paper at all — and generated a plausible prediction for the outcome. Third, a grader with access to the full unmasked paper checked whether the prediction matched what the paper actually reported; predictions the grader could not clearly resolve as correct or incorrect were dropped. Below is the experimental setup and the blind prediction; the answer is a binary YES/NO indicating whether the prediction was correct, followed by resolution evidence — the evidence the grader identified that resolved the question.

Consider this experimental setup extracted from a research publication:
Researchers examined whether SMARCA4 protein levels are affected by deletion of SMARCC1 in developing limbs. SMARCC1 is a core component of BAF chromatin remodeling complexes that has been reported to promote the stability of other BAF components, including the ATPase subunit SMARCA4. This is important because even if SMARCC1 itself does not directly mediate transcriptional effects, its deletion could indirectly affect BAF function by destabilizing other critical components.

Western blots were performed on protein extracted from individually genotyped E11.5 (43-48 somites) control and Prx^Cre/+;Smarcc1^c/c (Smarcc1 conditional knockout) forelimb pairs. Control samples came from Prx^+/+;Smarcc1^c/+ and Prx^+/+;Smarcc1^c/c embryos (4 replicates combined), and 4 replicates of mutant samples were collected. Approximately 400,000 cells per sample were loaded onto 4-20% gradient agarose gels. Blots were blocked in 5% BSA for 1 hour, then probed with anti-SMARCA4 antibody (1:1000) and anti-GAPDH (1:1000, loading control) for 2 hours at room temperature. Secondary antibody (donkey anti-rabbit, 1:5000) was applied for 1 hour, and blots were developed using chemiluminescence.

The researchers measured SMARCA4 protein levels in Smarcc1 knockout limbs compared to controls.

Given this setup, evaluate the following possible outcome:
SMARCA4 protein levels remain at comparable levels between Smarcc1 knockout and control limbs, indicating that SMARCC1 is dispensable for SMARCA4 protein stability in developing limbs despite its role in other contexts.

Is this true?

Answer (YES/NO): NO